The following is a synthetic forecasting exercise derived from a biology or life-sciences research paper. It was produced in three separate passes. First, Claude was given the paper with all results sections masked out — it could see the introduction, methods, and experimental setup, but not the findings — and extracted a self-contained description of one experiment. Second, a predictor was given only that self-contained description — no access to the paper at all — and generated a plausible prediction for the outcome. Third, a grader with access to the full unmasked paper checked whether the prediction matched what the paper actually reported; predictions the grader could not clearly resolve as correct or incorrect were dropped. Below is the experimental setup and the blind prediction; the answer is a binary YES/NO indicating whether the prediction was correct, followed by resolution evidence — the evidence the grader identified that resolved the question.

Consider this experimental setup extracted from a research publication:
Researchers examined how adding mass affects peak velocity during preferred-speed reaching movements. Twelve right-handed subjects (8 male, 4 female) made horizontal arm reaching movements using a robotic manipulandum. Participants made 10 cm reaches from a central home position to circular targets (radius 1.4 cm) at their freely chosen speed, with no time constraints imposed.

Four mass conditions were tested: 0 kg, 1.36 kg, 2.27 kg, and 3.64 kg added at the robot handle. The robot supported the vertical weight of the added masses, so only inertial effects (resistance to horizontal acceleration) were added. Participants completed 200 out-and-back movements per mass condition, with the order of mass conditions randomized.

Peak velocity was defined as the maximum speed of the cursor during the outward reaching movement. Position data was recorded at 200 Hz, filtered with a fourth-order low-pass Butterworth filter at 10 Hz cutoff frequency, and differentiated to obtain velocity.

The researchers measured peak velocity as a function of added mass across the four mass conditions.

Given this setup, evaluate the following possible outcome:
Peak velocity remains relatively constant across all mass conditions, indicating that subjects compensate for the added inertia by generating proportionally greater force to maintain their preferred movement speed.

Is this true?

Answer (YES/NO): NO